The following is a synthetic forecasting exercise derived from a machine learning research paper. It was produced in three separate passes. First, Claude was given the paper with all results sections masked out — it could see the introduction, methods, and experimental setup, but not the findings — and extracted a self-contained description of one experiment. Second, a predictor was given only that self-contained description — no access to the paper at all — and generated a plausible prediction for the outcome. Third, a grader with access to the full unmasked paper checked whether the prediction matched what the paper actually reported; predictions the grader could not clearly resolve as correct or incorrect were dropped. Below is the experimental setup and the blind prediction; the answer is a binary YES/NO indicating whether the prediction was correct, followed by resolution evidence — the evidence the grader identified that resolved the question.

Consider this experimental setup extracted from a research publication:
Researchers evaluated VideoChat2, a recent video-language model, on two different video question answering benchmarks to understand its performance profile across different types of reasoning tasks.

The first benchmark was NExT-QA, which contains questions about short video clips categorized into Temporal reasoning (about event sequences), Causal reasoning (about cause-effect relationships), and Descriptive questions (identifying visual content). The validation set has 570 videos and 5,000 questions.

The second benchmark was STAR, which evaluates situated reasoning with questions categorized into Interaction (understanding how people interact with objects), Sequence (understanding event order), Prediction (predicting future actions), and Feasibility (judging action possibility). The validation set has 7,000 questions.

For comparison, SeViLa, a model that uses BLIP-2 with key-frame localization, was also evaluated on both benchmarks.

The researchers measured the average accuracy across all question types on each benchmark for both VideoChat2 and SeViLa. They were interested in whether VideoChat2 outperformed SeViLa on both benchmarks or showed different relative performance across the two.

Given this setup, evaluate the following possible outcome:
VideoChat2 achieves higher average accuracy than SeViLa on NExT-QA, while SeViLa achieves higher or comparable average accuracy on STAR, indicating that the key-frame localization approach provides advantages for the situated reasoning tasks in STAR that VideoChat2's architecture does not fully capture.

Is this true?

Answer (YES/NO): NO